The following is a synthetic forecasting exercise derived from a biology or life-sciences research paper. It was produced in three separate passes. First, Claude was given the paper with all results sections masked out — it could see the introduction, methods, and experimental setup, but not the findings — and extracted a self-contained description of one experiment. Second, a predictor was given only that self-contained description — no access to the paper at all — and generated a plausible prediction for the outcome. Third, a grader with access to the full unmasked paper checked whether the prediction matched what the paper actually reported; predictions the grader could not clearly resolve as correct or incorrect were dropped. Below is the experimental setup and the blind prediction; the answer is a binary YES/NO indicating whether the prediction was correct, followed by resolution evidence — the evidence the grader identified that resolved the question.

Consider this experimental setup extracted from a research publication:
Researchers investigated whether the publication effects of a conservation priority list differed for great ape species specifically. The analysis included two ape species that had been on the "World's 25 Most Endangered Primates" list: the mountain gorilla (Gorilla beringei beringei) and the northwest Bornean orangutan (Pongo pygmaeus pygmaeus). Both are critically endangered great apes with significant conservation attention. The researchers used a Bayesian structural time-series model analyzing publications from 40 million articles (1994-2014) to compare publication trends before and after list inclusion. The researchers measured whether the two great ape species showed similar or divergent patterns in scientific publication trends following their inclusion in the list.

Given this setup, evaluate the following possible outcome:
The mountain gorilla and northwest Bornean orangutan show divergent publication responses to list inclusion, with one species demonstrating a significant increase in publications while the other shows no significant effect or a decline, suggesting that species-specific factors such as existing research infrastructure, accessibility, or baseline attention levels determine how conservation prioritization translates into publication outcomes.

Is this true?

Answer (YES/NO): YES